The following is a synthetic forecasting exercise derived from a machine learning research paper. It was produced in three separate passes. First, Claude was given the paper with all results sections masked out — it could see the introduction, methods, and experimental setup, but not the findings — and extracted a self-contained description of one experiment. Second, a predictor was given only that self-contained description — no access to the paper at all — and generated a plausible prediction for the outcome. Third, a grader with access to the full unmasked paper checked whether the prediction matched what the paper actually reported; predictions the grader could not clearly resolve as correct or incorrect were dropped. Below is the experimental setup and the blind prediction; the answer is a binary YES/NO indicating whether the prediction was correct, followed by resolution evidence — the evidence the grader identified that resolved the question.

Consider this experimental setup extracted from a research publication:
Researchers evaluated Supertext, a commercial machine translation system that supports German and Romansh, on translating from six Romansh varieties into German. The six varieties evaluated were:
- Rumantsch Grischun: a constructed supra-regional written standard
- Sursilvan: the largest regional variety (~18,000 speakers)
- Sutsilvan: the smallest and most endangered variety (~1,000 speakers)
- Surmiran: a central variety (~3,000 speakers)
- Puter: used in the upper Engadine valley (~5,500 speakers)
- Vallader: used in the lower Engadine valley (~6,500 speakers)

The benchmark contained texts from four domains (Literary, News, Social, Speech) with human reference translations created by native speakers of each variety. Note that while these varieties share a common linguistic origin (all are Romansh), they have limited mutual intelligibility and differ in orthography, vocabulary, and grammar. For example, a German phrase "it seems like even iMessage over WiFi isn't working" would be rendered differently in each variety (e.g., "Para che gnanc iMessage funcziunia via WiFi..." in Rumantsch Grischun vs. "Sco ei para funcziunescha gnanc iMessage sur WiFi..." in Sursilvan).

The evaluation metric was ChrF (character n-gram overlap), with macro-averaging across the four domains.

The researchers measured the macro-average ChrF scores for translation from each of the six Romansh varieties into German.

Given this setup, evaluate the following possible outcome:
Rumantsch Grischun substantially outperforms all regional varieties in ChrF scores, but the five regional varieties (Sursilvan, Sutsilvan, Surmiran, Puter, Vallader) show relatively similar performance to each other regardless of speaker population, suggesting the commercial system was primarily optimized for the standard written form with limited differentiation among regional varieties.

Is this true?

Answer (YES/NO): NO